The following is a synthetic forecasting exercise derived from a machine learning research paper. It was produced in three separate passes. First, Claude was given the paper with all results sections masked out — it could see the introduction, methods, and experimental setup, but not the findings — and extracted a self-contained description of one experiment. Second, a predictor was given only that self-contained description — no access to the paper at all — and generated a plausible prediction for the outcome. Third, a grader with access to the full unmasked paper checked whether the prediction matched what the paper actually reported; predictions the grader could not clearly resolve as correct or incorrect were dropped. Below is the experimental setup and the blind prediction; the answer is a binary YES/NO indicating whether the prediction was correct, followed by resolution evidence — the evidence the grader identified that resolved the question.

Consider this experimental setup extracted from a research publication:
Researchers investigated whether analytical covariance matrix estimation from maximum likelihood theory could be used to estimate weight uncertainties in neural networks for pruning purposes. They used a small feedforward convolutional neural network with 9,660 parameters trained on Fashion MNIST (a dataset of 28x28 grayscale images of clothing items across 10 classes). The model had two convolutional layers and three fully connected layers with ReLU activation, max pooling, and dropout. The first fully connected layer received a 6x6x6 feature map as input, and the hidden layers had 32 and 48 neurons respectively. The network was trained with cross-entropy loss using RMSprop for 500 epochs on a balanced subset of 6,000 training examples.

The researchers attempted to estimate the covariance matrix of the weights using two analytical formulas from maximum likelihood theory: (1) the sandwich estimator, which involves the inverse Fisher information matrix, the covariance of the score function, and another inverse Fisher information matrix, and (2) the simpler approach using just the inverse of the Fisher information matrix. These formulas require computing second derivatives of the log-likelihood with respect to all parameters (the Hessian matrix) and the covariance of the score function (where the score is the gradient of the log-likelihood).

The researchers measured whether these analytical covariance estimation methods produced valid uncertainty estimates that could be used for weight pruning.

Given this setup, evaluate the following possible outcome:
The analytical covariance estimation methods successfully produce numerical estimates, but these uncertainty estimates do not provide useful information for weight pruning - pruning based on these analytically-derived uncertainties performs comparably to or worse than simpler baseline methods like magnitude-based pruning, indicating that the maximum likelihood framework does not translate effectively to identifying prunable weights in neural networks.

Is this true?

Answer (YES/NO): NO